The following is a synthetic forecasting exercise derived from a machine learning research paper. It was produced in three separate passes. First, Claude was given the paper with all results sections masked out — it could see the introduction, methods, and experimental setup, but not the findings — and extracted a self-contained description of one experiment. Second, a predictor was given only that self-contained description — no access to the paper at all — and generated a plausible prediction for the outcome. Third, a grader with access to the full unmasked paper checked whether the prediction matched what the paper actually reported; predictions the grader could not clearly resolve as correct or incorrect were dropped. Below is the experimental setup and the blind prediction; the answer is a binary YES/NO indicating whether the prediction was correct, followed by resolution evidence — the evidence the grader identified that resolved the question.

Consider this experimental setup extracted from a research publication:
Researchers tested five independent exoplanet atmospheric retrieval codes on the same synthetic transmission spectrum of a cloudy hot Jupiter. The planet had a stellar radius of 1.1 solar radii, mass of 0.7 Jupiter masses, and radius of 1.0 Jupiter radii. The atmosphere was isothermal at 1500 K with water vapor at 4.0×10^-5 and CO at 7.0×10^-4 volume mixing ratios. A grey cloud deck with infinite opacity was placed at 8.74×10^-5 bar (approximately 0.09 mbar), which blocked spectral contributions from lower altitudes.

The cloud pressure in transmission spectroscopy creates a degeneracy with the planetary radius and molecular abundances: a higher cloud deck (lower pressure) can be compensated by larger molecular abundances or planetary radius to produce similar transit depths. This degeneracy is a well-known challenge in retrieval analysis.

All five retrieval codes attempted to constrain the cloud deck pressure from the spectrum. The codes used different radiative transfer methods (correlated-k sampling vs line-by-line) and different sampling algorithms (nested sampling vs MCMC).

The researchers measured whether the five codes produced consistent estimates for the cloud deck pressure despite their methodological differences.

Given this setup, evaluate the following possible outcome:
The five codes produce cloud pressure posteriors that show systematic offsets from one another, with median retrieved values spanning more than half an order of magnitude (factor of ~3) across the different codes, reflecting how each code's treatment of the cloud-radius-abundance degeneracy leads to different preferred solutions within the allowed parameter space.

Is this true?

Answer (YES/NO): NO